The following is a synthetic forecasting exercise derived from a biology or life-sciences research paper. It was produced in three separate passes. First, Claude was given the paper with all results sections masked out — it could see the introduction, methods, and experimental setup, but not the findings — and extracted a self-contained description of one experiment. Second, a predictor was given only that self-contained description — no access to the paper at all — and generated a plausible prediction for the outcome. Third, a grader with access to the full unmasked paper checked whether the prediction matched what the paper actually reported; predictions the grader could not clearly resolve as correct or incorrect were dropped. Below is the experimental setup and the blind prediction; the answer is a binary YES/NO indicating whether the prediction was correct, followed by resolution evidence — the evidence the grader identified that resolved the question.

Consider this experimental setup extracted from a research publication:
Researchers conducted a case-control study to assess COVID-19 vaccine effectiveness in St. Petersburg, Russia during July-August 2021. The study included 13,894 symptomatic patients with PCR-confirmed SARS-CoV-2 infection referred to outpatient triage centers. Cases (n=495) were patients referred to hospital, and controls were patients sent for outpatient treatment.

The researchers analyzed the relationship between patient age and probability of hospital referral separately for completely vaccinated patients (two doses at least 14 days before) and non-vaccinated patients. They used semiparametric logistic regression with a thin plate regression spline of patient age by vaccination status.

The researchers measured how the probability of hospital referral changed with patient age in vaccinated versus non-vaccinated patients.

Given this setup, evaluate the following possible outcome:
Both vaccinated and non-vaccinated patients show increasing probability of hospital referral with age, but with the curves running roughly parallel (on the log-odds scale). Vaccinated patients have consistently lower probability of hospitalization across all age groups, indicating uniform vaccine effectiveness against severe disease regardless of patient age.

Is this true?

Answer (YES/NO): NO